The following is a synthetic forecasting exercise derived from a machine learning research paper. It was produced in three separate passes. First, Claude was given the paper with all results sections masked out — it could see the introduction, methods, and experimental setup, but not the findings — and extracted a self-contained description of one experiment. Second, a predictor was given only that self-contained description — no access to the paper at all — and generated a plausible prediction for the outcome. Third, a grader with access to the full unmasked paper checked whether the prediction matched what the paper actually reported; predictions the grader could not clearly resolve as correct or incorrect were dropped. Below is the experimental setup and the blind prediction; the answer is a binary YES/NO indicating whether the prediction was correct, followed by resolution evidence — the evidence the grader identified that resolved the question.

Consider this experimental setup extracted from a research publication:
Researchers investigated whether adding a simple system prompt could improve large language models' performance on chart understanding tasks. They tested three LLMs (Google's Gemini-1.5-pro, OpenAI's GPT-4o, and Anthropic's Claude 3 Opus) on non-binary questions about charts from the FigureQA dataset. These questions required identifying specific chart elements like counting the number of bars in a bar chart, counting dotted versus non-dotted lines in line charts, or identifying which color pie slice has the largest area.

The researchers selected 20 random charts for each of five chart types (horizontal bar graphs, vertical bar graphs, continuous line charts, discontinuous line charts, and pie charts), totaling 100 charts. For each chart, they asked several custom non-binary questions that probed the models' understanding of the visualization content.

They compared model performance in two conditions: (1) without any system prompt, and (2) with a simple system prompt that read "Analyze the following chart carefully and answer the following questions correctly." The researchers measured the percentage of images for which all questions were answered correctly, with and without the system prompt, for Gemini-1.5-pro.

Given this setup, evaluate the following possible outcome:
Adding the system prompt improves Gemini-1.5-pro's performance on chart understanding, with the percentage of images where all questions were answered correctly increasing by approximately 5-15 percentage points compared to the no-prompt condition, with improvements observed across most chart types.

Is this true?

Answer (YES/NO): YES